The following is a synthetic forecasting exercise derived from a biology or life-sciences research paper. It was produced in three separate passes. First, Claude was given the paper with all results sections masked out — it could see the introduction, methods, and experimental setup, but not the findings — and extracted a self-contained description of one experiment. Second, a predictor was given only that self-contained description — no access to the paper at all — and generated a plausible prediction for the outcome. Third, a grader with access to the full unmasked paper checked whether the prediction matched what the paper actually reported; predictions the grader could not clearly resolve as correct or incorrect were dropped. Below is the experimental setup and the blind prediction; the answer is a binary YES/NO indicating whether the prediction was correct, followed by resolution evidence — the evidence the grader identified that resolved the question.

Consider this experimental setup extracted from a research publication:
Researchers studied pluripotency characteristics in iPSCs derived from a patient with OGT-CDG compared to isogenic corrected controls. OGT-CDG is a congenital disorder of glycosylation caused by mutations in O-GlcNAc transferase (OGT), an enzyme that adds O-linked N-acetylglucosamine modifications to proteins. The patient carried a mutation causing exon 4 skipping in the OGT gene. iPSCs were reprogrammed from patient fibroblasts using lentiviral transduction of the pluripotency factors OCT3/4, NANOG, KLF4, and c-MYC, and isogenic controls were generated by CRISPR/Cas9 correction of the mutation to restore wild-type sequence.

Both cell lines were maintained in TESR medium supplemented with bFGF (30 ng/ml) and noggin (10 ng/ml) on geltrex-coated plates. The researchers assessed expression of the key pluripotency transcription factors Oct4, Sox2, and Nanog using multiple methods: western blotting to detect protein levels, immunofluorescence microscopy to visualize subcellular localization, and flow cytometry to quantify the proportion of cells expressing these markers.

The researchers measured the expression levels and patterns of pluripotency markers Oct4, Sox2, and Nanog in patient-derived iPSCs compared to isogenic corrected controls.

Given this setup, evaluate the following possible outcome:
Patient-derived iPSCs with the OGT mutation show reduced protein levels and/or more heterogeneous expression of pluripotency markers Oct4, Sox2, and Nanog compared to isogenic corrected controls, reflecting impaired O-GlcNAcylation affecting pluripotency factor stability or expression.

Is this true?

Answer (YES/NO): NO